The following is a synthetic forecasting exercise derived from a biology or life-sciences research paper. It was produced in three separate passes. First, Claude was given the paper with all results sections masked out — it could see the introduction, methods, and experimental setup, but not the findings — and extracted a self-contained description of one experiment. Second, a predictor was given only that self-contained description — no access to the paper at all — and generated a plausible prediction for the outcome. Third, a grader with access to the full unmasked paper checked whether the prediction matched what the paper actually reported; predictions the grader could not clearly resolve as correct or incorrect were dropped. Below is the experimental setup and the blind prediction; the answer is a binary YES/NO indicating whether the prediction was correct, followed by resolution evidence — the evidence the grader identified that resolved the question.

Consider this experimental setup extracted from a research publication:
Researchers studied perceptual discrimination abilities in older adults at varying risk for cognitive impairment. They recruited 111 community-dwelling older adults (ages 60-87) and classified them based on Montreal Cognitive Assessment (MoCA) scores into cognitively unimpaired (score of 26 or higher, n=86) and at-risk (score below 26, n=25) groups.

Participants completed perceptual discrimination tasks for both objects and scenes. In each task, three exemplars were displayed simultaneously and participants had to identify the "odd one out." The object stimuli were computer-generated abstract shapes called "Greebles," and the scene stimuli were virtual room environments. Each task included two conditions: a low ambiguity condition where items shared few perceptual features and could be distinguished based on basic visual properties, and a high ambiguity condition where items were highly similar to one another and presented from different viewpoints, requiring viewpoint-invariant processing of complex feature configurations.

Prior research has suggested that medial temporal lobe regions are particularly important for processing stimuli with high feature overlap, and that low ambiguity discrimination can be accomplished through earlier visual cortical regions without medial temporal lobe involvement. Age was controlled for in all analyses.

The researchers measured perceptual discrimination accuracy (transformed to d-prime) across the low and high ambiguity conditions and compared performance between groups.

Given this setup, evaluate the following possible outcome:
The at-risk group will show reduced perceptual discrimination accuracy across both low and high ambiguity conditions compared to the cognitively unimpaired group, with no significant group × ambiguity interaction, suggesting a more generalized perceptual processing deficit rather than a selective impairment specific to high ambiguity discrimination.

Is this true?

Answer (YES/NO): YES